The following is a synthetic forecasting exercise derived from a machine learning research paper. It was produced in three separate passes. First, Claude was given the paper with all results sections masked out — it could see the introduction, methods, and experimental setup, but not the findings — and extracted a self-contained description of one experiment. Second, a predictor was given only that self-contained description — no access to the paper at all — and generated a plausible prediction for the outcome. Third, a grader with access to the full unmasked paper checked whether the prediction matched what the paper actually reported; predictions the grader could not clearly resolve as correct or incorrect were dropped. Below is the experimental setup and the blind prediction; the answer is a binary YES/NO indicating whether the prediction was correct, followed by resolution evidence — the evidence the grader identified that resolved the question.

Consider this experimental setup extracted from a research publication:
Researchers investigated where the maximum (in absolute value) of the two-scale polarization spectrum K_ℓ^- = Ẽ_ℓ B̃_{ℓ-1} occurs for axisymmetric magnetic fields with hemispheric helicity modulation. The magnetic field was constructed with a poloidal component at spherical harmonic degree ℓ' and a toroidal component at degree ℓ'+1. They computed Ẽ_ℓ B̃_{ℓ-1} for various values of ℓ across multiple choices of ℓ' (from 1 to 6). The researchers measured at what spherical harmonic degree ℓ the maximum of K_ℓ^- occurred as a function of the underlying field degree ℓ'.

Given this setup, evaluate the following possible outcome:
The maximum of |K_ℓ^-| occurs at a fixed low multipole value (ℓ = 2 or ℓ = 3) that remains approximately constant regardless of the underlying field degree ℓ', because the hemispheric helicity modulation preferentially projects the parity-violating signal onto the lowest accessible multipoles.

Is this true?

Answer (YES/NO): NO